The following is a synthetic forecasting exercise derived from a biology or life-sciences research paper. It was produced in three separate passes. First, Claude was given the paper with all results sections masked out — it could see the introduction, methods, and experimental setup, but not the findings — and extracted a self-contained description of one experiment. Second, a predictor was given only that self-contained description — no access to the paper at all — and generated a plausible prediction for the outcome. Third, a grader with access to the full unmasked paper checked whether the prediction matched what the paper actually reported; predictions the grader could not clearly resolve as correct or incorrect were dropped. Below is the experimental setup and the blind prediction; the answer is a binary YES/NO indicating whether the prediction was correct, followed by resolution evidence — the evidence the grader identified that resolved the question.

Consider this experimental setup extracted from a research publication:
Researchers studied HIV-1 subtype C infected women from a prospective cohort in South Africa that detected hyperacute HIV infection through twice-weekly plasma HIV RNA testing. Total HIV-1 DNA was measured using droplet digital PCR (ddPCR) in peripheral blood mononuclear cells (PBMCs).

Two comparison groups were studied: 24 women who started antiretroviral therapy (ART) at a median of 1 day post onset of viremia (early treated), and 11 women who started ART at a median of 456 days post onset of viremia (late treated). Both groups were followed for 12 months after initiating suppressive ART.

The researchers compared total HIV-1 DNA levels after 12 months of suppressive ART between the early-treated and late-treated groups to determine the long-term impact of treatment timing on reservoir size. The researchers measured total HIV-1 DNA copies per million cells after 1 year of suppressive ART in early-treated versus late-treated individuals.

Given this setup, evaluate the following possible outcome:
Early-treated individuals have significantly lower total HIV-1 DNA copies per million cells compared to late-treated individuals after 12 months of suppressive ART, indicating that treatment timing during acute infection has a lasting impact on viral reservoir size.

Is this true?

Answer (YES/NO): YES